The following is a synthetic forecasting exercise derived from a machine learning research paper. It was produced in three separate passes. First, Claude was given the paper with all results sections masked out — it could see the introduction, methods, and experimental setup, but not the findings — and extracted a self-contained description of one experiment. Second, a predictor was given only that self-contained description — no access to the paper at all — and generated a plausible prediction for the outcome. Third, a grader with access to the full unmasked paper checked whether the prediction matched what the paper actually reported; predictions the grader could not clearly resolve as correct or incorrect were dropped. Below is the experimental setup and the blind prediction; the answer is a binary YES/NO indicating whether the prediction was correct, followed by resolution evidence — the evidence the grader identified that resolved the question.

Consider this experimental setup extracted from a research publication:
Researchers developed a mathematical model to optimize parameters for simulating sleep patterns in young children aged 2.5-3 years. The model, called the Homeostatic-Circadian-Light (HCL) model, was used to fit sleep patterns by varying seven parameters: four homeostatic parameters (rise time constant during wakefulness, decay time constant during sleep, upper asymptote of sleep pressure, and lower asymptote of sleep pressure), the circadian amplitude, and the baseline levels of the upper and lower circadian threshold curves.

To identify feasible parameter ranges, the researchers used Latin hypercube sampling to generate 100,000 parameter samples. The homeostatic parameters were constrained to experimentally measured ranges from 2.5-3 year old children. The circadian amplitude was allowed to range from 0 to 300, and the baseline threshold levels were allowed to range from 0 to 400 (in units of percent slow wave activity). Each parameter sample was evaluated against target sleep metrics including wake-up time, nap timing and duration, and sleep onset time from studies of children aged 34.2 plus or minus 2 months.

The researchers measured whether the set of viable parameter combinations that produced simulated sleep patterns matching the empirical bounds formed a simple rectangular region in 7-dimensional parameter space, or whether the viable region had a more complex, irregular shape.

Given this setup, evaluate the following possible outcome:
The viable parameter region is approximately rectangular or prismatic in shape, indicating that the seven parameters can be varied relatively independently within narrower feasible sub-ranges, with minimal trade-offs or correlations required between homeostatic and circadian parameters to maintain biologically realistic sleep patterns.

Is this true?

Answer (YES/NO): NO